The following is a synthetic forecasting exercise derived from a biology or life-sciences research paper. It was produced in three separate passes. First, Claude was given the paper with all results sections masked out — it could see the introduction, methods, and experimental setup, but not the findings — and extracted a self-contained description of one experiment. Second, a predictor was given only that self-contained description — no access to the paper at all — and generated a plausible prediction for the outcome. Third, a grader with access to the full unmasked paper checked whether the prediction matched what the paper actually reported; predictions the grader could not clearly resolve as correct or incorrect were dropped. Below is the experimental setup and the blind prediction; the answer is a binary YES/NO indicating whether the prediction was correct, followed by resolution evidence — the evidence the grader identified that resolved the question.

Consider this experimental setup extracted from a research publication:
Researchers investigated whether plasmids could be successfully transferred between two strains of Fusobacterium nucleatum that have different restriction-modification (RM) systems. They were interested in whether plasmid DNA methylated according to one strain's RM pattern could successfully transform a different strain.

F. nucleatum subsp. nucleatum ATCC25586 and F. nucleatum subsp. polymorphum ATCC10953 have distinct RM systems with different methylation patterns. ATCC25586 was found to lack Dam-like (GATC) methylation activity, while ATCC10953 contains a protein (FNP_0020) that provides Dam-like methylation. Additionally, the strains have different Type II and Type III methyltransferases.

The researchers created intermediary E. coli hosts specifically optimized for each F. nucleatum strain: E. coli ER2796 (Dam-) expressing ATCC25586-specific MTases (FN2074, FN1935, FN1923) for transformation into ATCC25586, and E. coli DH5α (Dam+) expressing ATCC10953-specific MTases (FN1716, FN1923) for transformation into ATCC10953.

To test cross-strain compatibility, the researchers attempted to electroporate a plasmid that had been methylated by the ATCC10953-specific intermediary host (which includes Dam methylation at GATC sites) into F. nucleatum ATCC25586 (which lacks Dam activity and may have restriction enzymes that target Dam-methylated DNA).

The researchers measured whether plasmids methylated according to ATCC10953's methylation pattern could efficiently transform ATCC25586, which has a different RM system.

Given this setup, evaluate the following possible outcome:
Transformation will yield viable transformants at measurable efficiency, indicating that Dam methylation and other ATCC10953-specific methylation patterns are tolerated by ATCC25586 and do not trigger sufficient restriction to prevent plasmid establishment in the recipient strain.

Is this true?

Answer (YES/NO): NO